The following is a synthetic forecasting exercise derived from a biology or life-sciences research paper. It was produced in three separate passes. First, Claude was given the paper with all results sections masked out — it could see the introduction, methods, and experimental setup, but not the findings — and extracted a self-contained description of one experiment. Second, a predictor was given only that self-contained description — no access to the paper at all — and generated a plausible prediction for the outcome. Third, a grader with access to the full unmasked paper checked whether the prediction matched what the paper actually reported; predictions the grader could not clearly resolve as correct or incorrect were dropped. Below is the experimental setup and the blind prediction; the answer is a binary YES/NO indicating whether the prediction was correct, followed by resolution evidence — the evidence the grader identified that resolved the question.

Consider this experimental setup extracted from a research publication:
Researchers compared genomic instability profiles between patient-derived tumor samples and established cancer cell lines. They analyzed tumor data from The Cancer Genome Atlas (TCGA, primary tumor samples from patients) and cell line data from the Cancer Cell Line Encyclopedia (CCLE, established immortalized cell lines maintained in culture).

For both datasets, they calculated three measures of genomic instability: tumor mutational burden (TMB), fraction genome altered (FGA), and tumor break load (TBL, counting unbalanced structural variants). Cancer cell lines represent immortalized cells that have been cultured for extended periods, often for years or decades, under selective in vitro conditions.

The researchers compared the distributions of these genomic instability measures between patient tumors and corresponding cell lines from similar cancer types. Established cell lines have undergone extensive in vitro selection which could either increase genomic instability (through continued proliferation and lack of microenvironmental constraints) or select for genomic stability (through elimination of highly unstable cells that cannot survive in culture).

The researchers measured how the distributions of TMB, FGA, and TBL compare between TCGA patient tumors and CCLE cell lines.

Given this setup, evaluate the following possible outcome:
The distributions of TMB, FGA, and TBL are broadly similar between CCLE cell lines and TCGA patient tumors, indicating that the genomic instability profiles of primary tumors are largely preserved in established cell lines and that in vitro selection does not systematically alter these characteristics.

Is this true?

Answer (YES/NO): NO